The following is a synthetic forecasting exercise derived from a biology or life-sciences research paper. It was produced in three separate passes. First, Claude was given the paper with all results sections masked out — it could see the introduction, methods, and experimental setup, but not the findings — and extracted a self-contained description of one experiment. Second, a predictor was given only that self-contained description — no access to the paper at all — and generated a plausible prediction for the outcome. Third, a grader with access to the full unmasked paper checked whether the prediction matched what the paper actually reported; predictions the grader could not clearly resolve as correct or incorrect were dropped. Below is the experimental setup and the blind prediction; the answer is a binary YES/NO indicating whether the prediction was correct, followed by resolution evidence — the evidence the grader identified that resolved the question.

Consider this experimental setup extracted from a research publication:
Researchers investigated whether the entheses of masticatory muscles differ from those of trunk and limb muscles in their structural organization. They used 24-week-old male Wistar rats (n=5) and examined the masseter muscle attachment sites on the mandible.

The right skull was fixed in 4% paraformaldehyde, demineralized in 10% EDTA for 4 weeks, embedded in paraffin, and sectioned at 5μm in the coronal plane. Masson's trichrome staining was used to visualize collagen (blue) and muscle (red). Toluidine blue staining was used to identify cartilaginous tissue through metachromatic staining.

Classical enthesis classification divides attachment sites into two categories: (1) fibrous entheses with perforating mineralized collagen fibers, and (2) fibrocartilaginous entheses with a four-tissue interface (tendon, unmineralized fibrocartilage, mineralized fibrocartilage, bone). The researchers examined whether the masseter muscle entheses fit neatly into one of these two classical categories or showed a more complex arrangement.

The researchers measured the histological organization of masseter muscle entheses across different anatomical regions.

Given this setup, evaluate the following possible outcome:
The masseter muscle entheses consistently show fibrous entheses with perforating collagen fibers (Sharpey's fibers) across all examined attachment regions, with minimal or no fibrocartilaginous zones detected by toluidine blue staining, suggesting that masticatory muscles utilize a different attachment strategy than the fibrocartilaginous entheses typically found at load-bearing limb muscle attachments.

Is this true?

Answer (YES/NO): NO